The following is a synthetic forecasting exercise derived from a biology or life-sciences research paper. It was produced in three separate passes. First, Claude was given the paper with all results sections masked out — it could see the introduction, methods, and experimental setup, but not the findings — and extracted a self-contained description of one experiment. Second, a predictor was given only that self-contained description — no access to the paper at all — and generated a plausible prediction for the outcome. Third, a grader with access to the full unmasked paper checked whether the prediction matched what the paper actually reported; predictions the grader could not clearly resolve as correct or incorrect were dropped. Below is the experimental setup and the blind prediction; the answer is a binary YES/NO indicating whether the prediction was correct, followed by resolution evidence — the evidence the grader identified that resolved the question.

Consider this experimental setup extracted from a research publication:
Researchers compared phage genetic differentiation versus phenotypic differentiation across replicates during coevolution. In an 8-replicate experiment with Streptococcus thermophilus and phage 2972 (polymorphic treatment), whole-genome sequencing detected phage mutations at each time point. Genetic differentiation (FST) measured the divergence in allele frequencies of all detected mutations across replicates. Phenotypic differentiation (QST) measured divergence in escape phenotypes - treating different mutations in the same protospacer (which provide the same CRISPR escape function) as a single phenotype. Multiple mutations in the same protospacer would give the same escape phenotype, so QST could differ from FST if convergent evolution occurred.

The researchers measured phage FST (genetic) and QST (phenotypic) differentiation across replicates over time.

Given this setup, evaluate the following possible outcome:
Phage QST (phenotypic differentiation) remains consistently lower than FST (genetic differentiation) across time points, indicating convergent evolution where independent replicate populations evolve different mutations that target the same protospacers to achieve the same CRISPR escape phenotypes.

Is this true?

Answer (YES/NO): NO